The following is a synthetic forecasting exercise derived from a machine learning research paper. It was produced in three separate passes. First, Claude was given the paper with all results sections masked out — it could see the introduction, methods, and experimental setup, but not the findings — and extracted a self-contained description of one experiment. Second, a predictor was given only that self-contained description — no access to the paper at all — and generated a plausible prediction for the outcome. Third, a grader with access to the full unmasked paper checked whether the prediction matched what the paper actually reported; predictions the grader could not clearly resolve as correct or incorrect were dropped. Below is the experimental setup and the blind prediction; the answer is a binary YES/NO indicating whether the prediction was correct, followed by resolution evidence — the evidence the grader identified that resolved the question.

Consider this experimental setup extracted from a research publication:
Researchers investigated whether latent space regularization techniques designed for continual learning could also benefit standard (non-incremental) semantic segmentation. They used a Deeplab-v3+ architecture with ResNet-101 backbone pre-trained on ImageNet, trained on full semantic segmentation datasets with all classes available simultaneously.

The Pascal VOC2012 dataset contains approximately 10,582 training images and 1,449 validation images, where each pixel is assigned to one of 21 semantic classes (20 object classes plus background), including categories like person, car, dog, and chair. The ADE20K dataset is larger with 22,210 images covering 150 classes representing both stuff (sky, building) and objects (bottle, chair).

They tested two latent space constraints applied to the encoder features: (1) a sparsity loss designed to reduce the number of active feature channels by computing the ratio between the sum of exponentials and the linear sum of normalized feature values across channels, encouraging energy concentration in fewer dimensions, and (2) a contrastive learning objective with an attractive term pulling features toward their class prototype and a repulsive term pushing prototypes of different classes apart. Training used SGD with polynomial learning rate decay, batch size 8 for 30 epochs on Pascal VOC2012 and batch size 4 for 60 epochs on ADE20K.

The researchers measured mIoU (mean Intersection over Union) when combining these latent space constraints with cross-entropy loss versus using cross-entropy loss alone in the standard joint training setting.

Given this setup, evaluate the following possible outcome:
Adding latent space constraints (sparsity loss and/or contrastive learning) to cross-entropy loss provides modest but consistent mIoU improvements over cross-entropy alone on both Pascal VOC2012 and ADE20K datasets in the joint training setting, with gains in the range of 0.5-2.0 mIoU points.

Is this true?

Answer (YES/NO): NO